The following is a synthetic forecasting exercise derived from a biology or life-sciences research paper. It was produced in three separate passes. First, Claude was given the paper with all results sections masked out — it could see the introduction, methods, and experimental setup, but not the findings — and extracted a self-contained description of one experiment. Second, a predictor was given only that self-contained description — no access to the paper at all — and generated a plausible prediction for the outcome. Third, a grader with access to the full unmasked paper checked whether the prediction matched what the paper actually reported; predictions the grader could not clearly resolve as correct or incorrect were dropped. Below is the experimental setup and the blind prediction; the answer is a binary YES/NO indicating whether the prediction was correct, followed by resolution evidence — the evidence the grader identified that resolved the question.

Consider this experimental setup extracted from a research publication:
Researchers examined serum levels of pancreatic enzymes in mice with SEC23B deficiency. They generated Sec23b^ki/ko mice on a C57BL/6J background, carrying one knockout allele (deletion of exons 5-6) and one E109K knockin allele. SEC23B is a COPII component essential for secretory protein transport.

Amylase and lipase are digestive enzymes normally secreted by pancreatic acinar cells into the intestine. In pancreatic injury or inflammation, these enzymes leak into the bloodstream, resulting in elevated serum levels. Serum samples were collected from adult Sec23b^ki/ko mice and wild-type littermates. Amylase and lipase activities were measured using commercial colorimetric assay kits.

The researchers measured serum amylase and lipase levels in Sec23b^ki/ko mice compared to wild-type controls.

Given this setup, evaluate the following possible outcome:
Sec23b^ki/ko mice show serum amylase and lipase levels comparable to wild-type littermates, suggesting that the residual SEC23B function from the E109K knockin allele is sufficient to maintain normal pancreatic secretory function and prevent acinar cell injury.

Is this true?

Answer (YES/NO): NO